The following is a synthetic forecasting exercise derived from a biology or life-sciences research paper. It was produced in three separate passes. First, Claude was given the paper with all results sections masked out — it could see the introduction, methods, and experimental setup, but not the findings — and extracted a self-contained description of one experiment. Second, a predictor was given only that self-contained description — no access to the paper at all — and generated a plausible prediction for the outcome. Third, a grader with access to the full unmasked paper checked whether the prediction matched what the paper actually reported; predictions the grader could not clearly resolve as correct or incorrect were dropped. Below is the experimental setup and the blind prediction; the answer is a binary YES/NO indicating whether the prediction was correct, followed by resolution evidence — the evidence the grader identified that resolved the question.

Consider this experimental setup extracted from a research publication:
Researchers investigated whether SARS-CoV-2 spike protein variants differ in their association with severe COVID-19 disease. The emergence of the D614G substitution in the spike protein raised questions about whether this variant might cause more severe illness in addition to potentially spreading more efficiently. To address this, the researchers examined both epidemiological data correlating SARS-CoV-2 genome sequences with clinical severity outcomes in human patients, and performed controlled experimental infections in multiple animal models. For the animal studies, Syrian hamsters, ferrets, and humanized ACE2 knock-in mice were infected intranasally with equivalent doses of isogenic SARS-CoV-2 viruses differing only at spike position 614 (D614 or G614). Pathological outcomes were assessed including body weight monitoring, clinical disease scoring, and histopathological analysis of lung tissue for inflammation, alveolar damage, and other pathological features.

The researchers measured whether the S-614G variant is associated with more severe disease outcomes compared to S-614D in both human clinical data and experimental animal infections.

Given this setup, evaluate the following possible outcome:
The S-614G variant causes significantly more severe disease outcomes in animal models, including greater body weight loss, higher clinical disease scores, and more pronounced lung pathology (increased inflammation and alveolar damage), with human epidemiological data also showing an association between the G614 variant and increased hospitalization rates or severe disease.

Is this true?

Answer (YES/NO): NO